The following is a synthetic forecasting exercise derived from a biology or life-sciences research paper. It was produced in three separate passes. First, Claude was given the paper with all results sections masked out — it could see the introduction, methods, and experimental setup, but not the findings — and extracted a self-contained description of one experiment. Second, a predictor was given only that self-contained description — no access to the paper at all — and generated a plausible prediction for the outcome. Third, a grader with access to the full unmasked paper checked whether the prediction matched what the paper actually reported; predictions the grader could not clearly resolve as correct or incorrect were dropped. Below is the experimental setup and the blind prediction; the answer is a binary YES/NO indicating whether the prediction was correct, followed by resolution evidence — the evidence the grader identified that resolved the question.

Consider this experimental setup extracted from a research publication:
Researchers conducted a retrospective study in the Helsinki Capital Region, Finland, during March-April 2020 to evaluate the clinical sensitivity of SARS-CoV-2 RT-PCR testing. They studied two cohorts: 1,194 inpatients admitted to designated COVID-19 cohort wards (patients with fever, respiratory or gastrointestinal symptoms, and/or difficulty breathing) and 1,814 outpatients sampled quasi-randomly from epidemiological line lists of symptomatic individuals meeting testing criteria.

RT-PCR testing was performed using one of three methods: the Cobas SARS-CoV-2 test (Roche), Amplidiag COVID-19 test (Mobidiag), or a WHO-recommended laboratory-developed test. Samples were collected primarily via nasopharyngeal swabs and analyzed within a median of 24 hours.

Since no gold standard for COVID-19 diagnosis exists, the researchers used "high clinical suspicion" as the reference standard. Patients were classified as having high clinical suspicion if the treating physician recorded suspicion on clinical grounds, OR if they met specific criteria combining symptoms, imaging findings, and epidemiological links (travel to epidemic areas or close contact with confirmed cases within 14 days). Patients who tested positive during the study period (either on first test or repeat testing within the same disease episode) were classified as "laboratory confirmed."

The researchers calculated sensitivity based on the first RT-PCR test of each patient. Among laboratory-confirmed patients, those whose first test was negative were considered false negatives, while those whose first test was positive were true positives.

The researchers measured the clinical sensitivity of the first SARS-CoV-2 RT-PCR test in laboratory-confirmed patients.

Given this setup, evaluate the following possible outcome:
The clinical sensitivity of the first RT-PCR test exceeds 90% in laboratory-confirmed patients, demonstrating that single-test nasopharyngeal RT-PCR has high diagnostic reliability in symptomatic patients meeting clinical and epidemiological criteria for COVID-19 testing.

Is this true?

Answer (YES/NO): NO